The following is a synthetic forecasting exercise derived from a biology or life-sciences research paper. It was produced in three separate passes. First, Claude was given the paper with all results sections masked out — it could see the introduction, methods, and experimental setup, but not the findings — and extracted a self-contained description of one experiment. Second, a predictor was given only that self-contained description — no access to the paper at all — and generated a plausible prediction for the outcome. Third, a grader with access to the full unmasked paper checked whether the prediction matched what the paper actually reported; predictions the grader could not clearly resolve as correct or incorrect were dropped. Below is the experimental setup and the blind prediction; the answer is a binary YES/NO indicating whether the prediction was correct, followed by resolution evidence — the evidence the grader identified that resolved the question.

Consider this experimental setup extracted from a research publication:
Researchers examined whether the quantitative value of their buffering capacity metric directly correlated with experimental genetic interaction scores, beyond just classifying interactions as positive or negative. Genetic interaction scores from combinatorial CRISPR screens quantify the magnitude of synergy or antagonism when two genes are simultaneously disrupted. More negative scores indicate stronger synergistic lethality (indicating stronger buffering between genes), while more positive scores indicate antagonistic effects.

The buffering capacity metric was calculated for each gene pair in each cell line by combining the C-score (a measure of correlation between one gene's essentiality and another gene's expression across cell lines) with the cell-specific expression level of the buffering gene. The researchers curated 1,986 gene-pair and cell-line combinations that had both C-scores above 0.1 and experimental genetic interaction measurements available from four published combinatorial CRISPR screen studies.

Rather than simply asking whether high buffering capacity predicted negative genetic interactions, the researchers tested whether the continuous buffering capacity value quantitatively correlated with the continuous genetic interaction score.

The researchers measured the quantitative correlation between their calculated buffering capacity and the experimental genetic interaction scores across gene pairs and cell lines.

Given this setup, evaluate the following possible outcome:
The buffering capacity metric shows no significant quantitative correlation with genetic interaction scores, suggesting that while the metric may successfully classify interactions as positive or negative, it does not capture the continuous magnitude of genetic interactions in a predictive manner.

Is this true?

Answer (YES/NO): NO